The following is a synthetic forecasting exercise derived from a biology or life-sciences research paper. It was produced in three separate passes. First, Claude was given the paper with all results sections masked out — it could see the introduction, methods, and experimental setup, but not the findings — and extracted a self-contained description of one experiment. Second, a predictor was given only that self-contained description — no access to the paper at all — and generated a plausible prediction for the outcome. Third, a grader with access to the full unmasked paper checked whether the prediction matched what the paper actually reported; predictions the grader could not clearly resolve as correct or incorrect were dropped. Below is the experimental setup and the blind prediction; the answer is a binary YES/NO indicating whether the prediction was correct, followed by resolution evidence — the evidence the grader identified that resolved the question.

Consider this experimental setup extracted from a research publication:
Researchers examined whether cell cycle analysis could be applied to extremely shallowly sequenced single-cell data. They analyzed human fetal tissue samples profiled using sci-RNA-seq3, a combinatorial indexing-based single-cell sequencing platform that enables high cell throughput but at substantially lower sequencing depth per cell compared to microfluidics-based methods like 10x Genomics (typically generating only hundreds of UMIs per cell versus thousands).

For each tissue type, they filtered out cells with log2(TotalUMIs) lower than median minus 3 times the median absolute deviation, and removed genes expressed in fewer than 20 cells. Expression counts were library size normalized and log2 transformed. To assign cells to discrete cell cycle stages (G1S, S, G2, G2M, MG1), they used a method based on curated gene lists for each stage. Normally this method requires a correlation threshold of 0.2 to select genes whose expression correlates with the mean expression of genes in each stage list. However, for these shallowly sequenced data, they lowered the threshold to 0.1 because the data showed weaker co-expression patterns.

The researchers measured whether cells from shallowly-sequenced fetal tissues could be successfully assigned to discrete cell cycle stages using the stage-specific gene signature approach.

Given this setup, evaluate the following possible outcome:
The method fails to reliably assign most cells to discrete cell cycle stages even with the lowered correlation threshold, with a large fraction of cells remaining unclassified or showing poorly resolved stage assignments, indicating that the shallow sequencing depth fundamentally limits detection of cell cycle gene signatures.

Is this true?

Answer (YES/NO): NO